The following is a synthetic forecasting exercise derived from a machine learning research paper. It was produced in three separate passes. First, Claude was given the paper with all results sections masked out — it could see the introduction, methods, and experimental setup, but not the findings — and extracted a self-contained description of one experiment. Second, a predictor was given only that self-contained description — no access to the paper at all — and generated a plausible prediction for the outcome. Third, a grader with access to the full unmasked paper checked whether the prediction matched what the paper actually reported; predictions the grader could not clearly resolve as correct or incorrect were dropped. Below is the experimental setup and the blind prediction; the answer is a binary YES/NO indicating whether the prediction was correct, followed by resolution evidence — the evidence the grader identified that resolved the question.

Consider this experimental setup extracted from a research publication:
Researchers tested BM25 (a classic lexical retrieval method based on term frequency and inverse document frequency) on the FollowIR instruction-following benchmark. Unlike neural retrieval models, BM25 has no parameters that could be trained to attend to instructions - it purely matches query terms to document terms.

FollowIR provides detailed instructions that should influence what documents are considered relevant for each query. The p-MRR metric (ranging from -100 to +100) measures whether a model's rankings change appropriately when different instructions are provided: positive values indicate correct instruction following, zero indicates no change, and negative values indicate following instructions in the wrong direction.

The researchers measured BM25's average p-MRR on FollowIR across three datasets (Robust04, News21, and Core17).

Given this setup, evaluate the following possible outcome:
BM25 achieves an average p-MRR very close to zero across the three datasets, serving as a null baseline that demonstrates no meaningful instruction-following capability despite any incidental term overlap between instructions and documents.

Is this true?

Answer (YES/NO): NO